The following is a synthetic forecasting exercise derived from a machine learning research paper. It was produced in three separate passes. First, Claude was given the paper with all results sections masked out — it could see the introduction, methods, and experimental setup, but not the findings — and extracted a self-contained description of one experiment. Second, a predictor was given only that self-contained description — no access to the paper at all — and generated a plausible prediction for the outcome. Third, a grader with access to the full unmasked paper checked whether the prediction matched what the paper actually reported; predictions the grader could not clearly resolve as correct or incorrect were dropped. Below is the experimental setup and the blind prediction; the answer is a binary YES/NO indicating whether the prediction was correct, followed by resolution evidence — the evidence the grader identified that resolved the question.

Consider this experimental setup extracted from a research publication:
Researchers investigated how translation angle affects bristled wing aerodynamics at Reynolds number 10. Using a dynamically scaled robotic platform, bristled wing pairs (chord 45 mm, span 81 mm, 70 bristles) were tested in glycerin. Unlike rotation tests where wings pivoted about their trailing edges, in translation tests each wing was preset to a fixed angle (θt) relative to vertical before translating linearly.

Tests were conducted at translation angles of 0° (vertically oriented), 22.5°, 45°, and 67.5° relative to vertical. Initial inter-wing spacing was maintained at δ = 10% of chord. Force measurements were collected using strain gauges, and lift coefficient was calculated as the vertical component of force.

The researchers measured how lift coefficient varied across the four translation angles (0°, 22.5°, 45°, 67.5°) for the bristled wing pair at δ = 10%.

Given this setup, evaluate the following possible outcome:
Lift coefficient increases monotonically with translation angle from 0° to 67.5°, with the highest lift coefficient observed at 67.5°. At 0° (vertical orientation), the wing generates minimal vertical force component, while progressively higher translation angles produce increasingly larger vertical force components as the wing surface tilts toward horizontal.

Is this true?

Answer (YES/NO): NO